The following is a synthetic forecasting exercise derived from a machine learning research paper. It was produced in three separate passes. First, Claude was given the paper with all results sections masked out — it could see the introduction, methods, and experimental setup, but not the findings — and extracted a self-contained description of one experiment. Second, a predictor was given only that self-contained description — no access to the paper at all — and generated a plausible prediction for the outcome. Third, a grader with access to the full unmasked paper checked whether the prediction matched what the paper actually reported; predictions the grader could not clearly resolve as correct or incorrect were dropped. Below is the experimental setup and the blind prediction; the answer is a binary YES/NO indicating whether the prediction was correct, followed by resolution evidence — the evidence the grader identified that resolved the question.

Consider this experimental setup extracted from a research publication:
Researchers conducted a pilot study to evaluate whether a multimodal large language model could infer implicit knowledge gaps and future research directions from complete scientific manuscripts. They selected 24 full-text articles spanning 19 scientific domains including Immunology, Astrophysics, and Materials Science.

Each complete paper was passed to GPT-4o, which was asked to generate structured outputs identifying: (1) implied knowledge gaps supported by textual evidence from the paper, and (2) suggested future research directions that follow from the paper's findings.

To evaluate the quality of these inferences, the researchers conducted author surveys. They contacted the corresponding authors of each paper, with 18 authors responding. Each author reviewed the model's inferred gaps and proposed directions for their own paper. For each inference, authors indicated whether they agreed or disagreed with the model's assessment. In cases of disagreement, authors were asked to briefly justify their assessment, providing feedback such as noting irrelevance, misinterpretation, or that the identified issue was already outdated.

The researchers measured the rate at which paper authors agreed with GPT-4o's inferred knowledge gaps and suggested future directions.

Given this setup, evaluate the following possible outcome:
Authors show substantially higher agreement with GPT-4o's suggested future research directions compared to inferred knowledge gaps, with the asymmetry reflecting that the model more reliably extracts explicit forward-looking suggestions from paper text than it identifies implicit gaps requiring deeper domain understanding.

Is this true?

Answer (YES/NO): NO